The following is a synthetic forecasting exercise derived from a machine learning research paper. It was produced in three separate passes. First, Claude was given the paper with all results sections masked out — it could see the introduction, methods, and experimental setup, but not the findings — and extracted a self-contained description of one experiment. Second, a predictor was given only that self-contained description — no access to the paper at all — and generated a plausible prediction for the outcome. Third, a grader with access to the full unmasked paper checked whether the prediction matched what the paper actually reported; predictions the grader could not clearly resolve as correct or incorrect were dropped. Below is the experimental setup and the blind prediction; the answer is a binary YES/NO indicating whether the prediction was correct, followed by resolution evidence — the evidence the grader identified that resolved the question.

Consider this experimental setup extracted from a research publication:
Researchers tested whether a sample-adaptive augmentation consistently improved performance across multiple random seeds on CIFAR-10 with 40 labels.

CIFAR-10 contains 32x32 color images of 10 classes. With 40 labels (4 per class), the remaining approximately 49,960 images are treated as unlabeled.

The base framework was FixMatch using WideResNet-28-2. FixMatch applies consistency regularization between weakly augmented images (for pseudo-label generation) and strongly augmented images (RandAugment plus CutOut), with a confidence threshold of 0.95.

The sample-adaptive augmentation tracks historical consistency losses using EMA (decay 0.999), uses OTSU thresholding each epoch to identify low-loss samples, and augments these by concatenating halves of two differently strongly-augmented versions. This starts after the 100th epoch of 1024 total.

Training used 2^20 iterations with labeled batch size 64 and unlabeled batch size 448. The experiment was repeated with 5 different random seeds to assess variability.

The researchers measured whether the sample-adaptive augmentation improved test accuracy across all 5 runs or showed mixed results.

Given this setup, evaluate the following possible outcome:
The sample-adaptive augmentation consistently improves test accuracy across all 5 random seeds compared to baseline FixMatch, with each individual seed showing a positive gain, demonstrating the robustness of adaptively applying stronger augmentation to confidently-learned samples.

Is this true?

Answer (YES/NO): YES